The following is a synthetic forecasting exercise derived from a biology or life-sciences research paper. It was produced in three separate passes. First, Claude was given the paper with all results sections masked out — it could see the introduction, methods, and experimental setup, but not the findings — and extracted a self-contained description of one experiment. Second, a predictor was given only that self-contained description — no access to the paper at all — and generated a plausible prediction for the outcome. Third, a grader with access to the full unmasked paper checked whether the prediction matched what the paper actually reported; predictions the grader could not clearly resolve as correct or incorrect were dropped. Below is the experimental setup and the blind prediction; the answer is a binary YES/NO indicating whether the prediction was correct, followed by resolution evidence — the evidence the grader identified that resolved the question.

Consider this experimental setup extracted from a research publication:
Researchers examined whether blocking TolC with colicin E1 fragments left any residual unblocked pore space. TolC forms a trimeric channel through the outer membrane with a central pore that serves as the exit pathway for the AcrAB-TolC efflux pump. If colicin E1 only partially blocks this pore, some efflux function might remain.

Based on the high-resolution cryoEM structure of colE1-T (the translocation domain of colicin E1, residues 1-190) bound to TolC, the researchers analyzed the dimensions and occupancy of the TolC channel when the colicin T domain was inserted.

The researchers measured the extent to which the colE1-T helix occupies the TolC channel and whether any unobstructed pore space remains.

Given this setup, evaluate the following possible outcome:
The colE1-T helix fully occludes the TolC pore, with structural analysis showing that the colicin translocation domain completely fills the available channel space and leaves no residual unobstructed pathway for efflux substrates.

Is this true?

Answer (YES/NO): NO